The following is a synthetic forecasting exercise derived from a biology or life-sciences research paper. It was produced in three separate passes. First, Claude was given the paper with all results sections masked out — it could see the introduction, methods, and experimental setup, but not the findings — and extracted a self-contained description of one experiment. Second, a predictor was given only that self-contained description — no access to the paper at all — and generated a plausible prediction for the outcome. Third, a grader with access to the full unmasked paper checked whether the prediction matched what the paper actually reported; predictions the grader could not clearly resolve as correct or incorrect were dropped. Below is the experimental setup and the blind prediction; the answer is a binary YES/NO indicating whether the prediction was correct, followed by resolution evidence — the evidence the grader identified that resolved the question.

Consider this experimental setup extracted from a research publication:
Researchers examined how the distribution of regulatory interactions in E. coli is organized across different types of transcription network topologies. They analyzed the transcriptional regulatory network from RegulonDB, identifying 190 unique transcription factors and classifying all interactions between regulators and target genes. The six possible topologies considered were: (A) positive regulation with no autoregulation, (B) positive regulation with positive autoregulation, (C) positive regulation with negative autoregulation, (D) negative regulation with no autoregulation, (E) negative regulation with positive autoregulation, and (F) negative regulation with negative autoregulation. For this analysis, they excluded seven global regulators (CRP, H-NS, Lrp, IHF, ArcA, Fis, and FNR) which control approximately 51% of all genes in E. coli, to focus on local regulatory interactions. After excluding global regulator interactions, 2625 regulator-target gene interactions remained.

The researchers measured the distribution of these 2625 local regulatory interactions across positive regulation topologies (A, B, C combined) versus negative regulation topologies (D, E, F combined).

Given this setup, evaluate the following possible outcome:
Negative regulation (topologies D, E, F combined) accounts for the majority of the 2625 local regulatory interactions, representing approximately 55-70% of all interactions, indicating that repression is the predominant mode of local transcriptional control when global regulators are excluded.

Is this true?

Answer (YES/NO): NO